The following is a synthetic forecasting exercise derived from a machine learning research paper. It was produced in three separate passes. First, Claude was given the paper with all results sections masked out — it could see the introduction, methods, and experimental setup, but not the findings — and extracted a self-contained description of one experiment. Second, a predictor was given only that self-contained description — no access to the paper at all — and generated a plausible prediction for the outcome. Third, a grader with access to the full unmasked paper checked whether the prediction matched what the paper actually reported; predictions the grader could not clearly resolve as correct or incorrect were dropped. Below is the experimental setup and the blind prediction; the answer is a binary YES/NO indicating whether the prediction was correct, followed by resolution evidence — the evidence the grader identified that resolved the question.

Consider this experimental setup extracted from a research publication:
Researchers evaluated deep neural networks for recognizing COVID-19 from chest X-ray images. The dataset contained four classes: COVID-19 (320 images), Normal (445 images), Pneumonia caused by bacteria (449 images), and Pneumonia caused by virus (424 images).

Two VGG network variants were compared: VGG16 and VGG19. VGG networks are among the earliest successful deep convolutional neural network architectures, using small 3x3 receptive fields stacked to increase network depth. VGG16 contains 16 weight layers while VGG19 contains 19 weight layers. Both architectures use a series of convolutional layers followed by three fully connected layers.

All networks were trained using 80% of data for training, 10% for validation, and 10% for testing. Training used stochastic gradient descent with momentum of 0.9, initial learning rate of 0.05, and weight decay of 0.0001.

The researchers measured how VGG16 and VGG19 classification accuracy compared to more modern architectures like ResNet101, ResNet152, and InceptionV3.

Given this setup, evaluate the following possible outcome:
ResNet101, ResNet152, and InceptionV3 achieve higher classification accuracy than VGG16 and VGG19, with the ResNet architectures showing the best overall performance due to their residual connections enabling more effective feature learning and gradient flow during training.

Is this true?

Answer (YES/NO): NO